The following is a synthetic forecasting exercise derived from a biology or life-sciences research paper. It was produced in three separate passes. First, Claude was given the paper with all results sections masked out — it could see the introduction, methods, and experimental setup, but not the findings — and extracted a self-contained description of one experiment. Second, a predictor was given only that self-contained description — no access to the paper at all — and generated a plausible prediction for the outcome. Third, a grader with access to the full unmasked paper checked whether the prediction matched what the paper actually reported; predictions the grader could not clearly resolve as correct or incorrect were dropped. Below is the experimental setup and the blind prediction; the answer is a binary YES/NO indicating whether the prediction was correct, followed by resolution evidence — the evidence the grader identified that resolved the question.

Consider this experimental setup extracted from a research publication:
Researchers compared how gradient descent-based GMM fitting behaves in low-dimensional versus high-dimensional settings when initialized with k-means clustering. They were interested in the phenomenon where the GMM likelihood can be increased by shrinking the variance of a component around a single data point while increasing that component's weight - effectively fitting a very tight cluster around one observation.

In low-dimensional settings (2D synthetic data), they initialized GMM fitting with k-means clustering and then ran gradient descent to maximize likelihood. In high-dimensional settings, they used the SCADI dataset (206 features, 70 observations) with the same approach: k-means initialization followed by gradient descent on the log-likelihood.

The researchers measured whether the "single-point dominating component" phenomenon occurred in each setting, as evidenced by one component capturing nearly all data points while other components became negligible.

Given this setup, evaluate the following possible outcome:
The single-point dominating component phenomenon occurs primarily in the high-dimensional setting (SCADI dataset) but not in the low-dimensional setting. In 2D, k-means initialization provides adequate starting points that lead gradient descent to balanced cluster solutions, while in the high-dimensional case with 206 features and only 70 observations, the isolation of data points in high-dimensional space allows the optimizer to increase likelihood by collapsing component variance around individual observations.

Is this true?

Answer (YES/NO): YES